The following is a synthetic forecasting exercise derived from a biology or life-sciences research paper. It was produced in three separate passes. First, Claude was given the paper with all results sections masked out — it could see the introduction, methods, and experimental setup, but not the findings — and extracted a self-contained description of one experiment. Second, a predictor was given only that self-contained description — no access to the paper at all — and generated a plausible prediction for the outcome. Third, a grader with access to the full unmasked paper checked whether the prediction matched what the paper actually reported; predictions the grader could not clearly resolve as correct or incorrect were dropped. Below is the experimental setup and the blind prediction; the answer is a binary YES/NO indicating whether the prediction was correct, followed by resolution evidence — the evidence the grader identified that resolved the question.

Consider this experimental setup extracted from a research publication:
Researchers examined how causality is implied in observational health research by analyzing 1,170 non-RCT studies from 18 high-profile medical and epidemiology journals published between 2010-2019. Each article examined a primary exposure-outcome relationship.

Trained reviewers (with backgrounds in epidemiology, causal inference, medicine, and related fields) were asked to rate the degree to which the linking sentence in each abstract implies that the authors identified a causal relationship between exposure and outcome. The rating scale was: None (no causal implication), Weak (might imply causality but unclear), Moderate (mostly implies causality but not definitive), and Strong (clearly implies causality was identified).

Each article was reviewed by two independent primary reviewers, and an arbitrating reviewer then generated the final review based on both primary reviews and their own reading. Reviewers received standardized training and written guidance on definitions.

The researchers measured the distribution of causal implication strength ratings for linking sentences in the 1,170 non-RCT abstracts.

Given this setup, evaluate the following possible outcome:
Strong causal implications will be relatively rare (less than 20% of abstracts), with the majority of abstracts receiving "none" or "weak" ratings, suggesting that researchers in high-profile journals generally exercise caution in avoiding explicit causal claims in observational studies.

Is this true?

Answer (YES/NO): NO